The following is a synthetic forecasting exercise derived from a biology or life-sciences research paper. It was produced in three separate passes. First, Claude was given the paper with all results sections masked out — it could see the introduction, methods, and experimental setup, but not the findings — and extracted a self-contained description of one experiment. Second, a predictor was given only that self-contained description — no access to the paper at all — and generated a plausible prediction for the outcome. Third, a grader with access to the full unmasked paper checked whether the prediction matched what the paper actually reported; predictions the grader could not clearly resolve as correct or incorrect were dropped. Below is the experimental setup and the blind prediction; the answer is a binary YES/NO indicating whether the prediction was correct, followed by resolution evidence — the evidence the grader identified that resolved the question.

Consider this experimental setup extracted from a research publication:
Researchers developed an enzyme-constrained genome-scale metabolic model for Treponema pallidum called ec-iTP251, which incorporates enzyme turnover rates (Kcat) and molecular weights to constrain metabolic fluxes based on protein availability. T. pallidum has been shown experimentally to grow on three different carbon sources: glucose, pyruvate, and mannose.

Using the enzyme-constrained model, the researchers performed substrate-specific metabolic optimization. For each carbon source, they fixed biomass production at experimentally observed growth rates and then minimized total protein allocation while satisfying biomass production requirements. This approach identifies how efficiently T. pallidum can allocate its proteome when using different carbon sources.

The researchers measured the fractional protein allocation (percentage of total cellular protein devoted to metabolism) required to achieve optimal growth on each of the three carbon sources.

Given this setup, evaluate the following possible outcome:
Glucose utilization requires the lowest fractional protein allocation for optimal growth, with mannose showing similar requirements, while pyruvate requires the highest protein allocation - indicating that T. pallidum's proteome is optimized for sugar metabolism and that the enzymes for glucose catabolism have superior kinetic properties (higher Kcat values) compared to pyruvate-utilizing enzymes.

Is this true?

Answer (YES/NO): NO